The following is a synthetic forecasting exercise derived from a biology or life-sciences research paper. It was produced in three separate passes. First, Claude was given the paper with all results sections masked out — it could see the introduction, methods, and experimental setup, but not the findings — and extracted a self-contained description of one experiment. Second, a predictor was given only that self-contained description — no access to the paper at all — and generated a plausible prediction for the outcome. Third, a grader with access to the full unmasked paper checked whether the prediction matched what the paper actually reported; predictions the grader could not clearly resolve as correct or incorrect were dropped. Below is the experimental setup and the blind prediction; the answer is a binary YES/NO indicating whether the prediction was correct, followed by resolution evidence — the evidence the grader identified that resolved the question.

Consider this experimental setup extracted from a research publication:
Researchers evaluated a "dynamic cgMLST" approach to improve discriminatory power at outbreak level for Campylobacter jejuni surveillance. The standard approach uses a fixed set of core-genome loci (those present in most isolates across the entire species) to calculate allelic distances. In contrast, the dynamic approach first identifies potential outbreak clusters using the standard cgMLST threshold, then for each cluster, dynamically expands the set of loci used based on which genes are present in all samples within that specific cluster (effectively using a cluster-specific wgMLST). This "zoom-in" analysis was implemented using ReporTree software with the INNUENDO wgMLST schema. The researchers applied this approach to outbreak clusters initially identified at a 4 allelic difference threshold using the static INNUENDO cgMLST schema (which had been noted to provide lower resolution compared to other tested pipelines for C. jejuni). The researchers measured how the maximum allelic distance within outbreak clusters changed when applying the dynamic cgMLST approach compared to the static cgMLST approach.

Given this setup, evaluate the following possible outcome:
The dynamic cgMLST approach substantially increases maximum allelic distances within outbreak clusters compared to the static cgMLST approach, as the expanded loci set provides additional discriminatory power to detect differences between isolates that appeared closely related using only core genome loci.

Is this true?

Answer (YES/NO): YES